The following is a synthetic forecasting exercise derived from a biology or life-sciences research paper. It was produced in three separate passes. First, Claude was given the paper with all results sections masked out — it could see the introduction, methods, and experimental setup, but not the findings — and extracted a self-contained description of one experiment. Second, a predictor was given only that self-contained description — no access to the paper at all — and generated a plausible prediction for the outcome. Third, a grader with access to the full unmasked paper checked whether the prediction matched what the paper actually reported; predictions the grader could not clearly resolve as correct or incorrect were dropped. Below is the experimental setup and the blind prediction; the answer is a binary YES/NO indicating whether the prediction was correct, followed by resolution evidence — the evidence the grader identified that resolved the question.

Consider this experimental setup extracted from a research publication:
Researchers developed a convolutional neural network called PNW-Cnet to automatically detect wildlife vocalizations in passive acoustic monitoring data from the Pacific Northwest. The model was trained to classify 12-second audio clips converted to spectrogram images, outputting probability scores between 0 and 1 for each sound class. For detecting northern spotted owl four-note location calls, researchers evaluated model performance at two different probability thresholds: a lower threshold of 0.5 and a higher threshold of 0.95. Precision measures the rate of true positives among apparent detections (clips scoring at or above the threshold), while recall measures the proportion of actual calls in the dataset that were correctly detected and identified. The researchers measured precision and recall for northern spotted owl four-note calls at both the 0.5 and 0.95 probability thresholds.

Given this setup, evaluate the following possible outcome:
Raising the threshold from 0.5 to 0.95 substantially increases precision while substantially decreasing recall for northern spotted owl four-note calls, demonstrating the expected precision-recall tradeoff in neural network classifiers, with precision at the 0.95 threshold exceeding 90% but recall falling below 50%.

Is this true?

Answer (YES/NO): YES